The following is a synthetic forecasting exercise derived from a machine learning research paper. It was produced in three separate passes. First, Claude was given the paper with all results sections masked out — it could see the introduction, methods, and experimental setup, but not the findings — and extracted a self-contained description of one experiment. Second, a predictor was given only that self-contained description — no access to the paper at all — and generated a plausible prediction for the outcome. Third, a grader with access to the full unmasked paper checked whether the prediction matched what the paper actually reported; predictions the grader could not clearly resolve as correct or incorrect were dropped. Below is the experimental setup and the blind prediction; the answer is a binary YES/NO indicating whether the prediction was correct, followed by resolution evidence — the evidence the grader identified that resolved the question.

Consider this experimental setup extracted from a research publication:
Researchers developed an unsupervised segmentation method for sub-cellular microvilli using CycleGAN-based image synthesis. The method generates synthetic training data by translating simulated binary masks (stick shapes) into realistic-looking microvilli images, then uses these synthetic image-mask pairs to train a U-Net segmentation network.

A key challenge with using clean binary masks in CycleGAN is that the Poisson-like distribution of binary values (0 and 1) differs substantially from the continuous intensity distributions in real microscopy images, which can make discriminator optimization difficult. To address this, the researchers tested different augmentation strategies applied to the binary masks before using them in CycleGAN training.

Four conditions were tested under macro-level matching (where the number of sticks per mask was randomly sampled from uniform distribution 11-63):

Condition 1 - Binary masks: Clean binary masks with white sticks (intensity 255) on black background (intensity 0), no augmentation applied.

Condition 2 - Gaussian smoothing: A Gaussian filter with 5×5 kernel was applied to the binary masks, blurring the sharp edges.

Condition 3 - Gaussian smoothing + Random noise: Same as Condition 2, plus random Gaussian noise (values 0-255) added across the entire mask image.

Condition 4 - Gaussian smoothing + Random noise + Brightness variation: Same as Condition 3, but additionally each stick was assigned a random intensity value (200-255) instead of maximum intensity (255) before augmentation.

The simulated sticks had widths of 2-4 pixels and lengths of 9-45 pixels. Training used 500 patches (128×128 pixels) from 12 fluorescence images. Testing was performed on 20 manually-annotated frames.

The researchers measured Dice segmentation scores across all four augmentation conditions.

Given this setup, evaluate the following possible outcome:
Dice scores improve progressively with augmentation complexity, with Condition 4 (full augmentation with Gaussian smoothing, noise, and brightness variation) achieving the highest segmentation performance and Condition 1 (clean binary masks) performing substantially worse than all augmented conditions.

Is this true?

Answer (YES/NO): NO